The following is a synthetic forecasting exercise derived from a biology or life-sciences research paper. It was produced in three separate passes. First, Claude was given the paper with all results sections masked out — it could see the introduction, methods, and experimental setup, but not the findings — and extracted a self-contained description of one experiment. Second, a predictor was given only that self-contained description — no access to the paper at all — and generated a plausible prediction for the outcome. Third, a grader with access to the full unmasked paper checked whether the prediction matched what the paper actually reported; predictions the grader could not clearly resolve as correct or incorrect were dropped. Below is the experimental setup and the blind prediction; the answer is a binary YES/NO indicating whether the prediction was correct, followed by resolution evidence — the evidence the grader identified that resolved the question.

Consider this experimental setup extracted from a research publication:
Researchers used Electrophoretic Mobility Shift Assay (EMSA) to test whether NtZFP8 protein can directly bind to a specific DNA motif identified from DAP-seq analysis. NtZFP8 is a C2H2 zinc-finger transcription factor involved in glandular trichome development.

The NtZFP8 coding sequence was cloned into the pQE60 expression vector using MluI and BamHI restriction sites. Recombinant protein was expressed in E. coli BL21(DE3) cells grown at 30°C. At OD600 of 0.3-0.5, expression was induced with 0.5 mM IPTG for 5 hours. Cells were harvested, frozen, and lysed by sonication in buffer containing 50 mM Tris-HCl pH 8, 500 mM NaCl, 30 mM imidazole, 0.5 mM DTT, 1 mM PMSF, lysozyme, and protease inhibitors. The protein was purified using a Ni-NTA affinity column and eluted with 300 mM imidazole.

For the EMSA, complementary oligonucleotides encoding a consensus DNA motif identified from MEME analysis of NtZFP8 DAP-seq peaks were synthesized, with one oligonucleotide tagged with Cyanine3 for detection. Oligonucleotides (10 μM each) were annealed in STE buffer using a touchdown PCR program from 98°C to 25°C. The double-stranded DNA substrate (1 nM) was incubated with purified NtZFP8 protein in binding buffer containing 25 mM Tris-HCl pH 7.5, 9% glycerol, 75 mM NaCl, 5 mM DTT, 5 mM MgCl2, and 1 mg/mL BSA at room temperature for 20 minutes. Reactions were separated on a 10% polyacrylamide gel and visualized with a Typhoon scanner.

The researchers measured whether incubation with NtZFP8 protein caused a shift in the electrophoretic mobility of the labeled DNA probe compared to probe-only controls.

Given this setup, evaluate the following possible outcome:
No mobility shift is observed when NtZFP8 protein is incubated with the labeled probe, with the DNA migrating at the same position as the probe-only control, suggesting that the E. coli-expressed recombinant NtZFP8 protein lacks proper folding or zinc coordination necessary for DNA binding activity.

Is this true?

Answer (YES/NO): NO